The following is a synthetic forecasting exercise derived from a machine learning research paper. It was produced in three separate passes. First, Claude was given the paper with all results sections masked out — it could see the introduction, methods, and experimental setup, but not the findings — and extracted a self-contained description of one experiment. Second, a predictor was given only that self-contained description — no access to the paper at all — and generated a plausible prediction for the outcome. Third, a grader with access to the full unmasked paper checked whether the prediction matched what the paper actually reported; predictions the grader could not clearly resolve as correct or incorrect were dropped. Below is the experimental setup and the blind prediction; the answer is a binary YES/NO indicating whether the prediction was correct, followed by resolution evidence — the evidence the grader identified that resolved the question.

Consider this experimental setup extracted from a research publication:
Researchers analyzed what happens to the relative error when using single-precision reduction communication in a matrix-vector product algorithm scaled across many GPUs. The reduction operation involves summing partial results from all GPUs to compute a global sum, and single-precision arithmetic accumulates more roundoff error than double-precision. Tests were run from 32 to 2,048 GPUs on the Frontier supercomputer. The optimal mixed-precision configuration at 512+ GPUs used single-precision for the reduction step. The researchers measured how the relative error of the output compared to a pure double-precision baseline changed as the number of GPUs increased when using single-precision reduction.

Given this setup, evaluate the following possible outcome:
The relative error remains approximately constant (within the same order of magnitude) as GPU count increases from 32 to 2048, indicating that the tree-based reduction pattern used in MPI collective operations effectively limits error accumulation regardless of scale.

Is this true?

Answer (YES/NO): NO